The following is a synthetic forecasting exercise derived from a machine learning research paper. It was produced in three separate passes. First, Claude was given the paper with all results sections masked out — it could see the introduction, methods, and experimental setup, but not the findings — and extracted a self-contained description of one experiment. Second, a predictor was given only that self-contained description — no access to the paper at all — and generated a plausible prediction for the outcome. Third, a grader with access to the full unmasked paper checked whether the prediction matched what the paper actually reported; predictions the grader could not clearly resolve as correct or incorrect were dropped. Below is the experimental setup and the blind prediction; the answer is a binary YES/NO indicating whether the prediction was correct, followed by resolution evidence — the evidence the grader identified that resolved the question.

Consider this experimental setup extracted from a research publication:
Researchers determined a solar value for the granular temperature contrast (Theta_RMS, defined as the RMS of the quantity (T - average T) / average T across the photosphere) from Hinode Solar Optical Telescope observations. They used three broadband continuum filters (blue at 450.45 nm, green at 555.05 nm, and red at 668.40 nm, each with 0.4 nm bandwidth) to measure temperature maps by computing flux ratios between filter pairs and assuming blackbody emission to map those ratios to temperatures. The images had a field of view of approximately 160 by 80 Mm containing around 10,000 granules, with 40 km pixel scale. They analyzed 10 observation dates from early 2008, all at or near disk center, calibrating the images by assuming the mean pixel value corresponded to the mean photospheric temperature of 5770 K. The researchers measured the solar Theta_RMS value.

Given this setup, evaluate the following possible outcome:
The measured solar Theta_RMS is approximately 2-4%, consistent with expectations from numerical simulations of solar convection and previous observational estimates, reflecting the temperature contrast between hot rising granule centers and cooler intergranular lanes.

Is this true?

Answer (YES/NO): NO